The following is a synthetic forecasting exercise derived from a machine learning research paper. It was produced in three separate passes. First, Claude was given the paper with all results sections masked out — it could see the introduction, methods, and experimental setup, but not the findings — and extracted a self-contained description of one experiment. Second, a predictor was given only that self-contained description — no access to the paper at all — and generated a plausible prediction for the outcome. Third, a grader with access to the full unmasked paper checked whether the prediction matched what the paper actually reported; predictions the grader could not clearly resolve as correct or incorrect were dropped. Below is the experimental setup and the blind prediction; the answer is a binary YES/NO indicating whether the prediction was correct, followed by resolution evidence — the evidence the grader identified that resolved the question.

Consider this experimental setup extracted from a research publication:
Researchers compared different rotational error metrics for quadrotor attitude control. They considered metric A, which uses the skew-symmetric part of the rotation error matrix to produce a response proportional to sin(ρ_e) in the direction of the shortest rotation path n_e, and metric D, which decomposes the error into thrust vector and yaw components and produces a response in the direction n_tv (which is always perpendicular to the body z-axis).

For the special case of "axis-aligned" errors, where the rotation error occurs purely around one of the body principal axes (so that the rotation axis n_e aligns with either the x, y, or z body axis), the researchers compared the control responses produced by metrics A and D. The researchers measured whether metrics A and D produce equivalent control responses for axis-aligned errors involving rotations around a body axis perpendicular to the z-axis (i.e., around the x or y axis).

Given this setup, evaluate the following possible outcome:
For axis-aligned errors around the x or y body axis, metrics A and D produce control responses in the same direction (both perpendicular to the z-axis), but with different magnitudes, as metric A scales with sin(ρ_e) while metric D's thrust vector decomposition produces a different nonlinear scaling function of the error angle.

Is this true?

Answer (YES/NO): NO